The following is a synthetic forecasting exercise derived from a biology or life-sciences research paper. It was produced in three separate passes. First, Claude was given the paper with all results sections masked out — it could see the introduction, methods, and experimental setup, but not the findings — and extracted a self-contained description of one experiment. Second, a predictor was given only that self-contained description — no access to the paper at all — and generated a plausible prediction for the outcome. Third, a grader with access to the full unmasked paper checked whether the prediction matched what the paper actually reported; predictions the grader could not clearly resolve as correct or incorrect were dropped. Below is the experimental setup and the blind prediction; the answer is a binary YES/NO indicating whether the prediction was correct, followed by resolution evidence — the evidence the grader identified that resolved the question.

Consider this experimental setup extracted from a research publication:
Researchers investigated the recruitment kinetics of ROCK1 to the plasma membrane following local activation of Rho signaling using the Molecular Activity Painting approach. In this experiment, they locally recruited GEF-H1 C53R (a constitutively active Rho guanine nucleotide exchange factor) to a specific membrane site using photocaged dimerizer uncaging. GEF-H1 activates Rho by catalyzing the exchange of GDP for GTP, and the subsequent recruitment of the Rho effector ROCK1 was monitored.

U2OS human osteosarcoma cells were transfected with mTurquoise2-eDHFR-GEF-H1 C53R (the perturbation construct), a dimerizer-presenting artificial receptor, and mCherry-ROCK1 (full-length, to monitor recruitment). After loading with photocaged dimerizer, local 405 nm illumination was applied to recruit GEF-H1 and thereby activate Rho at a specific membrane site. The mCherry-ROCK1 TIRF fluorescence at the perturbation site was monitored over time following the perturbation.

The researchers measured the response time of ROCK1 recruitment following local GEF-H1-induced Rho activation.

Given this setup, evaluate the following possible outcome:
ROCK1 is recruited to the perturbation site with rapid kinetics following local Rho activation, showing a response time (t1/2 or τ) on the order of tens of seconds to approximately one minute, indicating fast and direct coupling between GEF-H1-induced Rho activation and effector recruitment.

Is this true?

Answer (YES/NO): YES